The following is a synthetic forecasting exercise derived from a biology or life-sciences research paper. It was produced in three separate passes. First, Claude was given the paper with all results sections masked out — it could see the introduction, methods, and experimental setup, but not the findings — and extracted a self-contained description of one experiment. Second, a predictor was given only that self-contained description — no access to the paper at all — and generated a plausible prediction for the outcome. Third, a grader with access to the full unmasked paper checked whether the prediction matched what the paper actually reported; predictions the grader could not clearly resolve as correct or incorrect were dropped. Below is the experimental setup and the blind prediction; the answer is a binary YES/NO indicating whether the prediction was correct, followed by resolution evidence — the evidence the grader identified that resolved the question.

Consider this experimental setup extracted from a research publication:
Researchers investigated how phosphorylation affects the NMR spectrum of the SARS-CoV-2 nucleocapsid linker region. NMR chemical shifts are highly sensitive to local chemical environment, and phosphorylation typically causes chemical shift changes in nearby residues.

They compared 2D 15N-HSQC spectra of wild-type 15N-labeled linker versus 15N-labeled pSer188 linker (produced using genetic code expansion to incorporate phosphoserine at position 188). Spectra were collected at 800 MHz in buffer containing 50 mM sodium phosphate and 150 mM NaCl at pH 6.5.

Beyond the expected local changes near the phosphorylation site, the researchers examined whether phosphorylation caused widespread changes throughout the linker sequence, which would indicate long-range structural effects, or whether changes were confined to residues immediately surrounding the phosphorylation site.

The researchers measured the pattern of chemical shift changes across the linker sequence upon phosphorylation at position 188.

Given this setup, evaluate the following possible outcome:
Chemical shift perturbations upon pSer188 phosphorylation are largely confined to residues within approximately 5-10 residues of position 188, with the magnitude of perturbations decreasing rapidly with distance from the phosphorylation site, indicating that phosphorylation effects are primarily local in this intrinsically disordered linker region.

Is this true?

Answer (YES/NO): YES